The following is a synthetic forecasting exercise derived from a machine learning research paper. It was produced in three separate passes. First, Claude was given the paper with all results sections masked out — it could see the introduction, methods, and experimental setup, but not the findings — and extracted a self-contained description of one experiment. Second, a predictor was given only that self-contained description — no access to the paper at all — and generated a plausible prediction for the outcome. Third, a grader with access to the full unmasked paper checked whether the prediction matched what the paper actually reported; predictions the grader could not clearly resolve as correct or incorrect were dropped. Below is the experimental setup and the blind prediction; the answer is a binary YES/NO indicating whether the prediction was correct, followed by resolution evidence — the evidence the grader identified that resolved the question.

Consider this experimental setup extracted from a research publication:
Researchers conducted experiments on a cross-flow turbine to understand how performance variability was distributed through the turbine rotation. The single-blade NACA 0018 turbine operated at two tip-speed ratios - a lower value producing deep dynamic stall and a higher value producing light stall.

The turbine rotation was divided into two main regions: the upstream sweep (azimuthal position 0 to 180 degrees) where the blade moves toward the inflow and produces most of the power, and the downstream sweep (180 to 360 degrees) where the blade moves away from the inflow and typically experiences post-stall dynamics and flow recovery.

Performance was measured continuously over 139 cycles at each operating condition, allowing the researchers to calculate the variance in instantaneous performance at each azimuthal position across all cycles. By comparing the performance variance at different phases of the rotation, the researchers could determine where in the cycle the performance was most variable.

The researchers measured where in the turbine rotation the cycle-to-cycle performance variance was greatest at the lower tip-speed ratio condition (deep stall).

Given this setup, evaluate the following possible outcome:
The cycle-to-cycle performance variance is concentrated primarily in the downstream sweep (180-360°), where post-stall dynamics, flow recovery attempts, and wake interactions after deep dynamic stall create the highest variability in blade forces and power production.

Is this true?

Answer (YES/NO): NO